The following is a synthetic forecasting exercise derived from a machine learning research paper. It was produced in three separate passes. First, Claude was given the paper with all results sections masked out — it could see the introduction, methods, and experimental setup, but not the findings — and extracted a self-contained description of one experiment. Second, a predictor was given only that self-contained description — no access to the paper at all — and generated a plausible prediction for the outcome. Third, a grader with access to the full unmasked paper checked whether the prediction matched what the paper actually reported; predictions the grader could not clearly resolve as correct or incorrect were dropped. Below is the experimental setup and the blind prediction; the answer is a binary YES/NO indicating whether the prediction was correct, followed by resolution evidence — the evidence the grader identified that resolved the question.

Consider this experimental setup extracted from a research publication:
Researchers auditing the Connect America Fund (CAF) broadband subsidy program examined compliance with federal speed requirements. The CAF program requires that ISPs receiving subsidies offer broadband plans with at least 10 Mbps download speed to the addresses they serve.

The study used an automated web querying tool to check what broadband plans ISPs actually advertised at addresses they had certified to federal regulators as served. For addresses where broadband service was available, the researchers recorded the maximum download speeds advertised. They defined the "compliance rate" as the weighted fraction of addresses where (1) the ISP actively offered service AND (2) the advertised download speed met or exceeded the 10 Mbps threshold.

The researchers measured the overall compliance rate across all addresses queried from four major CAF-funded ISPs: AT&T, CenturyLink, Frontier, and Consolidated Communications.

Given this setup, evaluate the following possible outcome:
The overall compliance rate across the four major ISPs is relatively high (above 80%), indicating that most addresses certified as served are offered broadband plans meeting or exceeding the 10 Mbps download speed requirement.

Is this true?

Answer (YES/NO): NO